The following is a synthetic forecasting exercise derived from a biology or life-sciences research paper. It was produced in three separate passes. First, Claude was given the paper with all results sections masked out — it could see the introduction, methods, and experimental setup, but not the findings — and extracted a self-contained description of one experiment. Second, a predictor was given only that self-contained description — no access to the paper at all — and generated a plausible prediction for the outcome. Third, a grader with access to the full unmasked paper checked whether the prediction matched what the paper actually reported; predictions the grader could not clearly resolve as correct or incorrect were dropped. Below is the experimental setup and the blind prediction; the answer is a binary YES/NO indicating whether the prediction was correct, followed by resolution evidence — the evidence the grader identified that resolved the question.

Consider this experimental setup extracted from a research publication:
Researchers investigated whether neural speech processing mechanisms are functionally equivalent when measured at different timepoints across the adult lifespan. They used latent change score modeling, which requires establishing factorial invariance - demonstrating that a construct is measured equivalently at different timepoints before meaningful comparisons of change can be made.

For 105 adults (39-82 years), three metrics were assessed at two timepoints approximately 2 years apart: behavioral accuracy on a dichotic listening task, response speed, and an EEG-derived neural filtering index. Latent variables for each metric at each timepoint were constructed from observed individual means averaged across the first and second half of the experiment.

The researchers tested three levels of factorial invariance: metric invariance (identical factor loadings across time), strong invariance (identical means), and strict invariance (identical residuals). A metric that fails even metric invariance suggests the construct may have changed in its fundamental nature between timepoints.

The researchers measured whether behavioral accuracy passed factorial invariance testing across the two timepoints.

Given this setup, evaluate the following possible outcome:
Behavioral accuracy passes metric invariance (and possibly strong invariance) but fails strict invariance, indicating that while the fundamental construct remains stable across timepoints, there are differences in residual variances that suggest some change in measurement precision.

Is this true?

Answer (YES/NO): NO